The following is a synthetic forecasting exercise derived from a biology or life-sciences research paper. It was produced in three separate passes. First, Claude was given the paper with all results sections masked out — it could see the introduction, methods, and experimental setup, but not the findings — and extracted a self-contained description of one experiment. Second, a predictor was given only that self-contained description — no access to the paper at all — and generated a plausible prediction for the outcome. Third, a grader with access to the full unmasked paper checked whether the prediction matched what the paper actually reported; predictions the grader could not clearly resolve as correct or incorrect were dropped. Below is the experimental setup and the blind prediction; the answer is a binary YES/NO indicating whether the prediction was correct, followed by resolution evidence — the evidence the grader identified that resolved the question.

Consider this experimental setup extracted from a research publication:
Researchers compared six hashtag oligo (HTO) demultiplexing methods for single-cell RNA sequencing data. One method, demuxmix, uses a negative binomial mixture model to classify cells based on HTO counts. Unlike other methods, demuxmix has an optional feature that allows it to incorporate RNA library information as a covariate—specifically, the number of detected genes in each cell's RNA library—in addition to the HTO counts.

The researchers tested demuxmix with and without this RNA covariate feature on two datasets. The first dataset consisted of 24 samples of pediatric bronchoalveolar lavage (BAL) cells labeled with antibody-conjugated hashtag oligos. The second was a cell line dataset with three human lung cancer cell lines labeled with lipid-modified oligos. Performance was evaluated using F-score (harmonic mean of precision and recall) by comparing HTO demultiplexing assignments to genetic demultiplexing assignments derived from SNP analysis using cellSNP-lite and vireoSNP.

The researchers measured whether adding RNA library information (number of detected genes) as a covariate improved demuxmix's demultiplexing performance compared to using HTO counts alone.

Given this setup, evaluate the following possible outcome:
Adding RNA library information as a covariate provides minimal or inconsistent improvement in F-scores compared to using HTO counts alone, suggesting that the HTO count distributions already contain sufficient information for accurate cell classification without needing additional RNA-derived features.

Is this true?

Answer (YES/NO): YES